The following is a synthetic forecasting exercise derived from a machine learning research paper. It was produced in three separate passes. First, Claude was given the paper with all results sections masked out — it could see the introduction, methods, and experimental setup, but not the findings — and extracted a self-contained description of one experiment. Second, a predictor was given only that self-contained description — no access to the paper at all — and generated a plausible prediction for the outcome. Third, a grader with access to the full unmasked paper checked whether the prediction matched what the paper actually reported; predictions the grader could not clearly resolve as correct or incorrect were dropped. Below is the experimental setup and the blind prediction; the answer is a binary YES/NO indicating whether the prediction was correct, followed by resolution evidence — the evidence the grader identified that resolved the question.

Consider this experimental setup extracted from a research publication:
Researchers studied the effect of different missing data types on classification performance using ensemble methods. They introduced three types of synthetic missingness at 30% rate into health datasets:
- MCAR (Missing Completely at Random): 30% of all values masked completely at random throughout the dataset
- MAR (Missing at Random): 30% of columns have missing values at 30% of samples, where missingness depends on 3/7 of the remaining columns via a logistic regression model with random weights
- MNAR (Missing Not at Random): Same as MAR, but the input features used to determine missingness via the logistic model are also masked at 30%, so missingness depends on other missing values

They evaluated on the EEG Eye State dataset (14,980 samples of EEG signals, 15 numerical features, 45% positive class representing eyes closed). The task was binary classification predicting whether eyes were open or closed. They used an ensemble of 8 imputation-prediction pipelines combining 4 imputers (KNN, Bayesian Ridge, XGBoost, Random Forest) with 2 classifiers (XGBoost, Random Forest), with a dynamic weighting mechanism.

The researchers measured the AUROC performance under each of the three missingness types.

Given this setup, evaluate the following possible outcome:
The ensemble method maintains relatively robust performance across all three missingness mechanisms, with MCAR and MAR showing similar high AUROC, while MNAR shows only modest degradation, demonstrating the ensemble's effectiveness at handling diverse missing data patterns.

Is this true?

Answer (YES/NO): NO